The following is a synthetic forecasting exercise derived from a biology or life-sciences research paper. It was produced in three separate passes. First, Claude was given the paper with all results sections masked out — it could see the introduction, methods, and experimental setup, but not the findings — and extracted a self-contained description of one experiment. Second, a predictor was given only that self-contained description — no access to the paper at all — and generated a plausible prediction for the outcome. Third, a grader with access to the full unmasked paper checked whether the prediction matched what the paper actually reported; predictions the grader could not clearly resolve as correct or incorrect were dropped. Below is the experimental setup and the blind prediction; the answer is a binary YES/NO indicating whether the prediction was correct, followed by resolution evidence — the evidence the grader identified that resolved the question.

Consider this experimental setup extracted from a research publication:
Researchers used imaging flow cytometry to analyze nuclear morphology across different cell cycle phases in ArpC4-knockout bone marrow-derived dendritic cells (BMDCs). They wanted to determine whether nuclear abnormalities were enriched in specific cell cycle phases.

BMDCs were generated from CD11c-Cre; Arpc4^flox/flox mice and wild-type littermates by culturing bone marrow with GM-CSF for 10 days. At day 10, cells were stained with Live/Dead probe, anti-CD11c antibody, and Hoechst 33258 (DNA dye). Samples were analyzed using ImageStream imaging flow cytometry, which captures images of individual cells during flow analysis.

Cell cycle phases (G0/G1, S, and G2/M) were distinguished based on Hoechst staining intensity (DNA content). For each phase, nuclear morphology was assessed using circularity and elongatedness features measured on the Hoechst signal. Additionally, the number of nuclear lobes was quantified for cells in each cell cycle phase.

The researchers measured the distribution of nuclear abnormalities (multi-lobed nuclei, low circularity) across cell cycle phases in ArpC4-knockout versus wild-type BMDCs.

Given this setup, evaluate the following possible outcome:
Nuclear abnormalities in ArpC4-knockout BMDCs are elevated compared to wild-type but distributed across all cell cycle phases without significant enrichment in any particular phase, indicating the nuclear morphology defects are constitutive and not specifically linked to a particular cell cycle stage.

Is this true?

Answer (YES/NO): NO